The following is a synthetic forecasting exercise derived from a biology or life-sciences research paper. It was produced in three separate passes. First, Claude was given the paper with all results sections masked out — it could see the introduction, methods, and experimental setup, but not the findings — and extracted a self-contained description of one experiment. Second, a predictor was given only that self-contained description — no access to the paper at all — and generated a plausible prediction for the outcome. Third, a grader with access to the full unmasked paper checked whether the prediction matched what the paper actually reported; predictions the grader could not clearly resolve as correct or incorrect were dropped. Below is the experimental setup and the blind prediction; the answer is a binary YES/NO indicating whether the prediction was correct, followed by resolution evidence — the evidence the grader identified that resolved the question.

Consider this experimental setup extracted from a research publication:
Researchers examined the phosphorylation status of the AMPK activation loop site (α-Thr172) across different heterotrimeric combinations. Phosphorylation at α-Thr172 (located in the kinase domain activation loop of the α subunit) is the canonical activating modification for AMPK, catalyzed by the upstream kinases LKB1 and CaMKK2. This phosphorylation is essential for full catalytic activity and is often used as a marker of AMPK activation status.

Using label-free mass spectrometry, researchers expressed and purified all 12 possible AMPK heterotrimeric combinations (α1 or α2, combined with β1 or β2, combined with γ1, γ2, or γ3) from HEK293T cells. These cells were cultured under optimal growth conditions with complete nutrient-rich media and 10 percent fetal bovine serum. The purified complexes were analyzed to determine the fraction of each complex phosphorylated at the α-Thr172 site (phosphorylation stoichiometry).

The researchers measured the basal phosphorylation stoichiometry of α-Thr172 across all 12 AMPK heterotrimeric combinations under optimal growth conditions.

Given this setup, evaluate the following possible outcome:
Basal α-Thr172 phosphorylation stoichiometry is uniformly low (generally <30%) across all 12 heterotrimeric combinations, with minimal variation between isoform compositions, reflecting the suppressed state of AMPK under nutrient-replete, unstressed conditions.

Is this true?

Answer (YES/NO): NO